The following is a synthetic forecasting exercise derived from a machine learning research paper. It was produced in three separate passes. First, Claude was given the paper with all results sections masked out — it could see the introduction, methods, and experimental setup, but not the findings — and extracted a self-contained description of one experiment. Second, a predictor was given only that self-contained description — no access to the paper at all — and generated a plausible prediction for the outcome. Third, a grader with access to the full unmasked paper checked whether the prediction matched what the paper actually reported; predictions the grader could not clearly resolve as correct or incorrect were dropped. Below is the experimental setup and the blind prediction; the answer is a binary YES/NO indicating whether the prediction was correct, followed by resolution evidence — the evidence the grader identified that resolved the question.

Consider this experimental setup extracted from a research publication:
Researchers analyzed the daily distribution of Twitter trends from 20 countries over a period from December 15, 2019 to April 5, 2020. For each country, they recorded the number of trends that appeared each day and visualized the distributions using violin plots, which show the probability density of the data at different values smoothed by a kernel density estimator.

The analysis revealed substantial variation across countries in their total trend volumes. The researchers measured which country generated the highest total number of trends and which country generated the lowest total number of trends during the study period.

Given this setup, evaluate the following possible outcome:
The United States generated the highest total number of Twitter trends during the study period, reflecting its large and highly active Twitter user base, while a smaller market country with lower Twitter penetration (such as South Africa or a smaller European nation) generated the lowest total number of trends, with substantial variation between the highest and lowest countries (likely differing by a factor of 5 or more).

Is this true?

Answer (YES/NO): NO